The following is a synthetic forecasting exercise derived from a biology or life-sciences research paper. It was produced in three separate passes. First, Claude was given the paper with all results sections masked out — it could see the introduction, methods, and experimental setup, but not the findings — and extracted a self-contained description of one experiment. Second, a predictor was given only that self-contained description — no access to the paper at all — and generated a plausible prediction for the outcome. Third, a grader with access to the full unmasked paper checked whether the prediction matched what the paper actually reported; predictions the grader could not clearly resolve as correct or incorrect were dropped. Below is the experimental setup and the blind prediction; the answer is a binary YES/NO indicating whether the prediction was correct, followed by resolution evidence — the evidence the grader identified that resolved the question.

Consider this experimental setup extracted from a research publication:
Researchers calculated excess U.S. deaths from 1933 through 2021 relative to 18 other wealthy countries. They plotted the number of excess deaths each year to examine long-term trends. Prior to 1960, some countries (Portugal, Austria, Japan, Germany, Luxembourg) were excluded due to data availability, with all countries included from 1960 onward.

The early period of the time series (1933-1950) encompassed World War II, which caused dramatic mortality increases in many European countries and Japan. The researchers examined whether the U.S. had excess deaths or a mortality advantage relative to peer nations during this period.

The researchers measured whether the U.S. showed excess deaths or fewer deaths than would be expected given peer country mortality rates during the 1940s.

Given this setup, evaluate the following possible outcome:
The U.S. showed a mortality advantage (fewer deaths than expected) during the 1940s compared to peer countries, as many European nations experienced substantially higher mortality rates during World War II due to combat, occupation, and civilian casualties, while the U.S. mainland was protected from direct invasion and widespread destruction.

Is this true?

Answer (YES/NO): YES